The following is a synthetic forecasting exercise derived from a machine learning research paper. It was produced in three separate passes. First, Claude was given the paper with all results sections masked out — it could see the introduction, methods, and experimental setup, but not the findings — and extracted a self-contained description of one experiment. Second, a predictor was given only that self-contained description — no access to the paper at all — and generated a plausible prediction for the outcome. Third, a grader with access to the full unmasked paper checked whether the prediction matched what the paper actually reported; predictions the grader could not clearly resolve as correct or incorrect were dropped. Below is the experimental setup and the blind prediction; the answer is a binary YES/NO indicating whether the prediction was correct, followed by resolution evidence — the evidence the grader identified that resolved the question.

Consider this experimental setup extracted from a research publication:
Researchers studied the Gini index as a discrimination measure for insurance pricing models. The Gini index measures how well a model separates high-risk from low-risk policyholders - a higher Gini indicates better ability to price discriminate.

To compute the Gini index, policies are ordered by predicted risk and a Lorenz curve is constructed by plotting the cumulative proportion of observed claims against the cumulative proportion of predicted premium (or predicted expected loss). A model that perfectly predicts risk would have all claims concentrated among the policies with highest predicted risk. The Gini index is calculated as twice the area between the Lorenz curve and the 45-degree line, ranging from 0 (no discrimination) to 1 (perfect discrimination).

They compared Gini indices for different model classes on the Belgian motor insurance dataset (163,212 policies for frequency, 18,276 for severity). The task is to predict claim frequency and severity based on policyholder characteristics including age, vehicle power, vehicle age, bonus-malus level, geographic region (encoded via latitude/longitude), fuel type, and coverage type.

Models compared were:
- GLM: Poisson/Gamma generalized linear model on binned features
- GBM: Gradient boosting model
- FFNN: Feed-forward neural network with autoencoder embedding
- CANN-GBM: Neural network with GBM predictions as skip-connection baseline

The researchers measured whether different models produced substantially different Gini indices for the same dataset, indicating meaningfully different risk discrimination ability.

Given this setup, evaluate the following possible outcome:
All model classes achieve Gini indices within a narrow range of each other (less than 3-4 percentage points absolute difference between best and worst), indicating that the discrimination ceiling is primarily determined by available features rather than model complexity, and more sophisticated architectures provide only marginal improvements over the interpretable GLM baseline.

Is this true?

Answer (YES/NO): NO